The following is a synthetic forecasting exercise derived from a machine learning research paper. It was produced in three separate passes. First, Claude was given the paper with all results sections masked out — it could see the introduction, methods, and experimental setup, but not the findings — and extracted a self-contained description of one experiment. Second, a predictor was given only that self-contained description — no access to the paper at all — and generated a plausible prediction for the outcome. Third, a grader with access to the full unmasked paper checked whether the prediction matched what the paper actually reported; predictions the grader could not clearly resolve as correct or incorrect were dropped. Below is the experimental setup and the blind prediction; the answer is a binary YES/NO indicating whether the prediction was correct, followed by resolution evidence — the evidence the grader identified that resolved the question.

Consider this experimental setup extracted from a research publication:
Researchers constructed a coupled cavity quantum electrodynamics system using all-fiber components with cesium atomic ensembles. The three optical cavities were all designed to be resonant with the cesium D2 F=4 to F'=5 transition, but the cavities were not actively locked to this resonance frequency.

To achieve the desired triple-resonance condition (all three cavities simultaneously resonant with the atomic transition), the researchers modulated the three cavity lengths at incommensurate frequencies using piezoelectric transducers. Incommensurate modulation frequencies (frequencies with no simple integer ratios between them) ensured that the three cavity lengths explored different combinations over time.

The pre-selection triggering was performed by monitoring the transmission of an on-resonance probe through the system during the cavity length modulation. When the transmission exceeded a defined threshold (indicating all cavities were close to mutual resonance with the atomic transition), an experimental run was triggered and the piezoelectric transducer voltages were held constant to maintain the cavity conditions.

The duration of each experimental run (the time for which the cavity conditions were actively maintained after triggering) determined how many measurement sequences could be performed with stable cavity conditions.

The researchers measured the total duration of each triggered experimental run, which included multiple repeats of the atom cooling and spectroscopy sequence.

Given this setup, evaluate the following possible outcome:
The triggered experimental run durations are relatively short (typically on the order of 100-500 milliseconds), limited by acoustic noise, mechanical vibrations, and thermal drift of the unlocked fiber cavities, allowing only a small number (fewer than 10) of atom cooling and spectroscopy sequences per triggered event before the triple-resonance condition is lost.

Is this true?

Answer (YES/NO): YES